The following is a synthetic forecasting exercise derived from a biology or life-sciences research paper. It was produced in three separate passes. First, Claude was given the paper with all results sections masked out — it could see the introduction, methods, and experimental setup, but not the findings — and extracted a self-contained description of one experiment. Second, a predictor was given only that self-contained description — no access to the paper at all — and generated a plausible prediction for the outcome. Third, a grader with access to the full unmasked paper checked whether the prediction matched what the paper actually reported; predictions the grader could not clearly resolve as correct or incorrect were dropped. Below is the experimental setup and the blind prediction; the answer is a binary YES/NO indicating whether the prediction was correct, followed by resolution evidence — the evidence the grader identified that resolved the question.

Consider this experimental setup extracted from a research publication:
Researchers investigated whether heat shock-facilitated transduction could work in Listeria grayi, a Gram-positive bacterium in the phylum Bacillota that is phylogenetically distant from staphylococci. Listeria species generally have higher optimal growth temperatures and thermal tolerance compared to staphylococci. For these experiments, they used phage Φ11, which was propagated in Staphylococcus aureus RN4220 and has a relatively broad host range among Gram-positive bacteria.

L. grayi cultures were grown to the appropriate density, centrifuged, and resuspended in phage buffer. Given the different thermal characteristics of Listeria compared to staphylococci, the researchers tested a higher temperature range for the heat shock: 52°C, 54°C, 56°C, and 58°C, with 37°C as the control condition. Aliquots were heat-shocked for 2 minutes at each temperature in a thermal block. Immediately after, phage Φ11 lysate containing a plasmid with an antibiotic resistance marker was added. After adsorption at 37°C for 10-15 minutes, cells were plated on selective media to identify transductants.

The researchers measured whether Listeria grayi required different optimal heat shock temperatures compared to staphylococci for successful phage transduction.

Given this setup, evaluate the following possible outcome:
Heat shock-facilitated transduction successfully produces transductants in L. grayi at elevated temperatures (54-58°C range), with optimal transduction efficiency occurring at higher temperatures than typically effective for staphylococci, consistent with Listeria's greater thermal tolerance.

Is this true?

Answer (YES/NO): NO